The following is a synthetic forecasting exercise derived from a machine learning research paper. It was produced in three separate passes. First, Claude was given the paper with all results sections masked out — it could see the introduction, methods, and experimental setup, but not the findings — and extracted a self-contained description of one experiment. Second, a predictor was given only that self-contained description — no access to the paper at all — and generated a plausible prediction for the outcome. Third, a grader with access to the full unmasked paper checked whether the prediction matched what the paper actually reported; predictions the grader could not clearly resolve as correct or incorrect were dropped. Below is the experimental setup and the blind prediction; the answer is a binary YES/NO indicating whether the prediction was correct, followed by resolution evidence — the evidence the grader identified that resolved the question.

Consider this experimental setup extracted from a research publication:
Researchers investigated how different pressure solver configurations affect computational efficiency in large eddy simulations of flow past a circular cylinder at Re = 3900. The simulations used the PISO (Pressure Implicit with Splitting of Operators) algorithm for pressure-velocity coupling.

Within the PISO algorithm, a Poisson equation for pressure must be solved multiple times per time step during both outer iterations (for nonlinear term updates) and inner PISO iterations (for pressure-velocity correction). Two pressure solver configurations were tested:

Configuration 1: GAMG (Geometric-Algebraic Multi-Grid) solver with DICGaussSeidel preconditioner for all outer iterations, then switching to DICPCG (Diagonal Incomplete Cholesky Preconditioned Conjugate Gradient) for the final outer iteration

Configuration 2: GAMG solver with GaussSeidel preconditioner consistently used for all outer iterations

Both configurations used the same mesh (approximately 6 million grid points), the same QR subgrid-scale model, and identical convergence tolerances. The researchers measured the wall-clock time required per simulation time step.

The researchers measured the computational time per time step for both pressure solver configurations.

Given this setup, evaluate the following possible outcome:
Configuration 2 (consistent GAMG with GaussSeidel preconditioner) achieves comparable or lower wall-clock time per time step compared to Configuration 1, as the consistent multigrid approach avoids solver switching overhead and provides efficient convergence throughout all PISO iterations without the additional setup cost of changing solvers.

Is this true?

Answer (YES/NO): YES